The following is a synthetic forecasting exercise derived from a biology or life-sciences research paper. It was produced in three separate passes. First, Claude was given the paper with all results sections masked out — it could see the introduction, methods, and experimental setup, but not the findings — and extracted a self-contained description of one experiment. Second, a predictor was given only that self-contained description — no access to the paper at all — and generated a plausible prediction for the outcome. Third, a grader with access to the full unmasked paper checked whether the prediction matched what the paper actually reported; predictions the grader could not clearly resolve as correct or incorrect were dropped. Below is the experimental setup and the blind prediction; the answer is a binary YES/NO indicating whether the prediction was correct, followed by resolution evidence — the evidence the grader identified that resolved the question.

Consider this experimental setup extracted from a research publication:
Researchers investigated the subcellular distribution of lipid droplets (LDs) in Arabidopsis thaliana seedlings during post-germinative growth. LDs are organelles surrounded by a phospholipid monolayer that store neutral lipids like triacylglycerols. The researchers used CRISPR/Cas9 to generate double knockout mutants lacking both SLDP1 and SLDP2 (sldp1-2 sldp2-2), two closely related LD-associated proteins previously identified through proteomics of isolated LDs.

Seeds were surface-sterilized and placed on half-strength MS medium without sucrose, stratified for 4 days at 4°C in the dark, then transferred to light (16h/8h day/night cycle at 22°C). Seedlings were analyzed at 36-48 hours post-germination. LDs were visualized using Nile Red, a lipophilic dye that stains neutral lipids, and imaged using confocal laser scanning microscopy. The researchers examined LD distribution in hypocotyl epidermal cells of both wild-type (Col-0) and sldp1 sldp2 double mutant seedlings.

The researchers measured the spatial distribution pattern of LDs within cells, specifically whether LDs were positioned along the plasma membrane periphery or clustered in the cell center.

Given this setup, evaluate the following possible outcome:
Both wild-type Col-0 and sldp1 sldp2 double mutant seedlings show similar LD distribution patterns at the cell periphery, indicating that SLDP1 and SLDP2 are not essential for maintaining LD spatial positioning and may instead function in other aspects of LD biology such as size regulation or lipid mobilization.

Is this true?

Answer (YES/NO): NO